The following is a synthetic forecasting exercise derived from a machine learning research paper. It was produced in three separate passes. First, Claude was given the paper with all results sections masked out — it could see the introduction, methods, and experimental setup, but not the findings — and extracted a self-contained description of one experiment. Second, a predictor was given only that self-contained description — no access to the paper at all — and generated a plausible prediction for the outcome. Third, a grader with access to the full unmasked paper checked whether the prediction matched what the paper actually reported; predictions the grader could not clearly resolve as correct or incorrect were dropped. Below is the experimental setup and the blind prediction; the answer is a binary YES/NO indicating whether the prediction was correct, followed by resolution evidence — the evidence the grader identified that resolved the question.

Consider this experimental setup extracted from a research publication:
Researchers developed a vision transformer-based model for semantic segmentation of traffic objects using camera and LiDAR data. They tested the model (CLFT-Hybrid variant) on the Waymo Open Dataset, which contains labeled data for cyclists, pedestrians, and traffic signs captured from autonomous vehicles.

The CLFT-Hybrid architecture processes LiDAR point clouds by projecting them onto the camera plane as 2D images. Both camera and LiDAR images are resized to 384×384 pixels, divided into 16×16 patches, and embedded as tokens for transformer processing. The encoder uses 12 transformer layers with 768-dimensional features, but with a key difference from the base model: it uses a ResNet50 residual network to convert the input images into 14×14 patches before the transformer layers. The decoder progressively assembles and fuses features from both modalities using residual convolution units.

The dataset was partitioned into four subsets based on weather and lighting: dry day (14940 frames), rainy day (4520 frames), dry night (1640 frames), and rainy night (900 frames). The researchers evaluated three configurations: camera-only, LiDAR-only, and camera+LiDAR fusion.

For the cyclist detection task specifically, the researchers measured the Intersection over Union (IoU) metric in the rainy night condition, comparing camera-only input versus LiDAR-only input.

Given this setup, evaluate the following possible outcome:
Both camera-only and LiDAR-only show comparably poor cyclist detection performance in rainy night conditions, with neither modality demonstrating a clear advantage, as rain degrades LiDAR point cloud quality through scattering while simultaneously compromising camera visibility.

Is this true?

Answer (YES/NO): NO